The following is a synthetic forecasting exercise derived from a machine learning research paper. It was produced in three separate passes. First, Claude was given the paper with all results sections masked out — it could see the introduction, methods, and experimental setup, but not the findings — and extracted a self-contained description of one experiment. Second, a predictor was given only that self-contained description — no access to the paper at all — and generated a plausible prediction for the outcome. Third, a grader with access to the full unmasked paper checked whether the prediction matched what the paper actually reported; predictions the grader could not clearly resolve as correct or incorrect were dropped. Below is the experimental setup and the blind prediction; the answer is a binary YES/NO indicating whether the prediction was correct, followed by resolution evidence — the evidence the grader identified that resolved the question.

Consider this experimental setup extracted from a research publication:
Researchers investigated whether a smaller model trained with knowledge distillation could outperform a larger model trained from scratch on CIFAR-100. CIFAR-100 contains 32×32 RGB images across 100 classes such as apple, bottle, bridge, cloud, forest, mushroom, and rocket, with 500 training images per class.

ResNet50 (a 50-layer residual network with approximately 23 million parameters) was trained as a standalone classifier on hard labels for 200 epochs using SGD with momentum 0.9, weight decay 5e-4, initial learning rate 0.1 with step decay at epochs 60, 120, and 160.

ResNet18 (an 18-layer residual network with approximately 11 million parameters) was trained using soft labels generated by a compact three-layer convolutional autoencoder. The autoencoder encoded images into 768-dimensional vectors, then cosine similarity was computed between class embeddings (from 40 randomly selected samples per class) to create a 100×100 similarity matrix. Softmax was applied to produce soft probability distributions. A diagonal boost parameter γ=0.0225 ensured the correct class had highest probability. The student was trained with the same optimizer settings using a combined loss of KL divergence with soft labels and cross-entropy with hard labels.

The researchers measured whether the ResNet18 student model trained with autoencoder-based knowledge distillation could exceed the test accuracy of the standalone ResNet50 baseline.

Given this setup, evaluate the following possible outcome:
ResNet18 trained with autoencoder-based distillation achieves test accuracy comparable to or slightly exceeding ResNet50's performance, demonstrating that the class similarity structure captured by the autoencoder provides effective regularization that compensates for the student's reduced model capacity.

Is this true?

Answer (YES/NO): YES